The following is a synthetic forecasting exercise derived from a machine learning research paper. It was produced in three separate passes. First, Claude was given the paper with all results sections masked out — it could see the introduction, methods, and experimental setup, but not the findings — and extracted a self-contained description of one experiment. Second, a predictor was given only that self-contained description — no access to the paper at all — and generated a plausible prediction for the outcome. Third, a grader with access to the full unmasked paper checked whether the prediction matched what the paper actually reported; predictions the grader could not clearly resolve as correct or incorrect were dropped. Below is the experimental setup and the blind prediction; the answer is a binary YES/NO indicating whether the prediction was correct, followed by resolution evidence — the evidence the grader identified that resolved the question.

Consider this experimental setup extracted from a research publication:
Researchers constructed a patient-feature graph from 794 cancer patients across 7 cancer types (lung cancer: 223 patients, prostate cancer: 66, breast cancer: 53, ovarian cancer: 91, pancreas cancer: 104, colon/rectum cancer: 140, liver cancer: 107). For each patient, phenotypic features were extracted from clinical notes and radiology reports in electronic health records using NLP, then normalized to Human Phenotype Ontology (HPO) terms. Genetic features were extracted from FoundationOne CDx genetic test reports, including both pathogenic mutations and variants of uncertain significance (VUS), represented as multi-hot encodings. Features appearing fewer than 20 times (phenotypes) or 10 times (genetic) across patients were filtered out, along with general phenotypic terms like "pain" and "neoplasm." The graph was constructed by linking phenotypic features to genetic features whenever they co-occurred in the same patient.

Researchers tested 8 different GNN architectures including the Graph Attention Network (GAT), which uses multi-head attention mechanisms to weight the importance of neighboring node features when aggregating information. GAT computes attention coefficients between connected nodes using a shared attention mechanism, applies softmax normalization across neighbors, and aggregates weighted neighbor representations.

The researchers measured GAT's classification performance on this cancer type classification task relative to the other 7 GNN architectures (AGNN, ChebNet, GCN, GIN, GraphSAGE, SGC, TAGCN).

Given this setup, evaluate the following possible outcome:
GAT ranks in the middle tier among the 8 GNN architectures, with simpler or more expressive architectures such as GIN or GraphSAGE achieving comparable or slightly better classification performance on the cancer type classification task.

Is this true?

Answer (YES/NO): NO